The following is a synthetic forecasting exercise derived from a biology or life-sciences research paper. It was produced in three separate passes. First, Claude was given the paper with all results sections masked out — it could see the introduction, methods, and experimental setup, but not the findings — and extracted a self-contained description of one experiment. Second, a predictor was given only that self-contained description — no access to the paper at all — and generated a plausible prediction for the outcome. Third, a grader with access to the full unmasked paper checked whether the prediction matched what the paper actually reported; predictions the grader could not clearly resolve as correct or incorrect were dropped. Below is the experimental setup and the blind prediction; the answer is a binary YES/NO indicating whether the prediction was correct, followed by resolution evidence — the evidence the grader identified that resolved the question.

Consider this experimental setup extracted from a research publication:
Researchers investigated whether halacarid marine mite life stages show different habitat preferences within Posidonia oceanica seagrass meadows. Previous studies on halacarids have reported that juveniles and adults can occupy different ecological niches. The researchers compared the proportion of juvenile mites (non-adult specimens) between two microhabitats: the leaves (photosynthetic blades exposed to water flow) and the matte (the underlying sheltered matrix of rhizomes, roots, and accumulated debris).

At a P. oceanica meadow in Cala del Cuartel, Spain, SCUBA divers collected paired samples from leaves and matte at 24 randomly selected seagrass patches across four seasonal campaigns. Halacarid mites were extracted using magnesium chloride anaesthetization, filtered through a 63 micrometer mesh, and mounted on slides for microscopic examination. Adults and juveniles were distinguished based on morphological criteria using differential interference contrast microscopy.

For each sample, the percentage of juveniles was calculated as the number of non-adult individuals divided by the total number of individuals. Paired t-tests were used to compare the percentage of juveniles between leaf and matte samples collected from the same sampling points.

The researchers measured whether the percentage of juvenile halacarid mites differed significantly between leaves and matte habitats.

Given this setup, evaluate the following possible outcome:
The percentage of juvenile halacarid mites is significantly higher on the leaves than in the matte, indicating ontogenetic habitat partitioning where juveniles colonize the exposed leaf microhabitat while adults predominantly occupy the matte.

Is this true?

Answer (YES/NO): NO